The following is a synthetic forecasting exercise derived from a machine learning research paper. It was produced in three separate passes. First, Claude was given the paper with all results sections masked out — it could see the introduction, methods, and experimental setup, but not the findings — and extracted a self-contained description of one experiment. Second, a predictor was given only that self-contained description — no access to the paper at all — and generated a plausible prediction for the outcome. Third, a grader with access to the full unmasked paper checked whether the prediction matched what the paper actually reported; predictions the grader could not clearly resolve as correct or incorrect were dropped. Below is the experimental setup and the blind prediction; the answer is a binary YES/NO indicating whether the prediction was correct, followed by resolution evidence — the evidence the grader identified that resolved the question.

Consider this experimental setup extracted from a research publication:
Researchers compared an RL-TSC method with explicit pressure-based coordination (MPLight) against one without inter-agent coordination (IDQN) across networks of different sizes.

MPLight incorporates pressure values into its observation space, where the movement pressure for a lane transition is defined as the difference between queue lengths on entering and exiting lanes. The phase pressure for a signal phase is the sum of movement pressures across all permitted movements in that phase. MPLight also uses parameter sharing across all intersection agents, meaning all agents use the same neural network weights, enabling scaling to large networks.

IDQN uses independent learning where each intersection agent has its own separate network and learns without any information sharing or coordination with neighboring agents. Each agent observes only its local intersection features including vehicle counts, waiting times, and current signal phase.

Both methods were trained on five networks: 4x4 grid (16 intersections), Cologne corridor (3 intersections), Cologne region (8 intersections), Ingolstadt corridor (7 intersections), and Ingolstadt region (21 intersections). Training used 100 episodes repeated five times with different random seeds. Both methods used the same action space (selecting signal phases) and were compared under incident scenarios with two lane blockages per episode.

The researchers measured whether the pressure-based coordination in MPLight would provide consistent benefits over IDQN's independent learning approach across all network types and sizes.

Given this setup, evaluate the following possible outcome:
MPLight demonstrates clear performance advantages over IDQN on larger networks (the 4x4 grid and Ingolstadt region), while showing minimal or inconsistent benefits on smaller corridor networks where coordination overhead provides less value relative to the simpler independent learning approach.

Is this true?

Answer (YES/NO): NO